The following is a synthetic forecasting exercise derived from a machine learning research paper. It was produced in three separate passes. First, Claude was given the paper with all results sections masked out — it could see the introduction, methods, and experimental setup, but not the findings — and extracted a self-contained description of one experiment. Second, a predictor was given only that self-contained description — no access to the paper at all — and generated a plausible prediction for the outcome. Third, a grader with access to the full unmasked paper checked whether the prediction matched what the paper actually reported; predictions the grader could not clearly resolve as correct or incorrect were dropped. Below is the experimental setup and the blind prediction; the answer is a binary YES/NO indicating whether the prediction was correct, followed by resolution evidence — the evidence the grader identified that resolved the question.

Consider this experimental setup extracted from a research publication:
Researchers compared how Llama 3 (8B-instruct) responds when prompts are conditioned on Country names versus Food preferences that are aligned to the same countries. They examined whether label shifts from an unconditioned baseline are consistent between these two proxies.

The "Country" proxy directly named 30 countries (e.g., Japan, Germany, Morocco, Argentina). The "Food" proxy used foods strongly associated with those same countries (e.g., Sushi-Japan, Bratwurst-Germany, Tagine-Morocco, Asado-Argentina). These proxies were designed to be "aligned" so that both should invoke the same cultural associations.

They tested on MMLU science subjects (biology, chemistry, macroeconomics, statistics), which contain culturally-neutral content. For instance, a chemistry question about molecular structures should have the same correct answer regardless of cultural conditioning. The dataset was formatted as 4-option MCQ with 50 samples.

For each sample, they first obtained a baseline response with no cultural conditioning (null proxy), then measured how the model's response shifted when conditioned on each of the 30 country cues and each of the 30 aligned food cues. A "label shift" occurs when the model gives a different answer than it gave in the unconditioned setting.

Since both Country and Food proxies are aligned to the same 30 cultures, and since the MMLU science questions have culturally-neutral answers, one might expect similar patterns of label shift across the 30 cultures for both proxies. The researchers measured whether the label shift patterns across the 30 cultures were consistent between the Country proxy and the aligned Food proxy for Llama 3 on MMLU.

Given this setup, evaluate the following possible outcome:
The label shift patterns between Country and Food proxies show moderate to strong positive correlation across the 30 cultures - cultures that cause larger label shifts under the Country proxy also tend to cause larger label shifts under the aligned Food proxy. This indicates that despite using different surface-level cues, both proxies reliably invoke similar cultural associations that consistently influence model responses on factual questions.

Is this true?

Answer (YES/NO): NO